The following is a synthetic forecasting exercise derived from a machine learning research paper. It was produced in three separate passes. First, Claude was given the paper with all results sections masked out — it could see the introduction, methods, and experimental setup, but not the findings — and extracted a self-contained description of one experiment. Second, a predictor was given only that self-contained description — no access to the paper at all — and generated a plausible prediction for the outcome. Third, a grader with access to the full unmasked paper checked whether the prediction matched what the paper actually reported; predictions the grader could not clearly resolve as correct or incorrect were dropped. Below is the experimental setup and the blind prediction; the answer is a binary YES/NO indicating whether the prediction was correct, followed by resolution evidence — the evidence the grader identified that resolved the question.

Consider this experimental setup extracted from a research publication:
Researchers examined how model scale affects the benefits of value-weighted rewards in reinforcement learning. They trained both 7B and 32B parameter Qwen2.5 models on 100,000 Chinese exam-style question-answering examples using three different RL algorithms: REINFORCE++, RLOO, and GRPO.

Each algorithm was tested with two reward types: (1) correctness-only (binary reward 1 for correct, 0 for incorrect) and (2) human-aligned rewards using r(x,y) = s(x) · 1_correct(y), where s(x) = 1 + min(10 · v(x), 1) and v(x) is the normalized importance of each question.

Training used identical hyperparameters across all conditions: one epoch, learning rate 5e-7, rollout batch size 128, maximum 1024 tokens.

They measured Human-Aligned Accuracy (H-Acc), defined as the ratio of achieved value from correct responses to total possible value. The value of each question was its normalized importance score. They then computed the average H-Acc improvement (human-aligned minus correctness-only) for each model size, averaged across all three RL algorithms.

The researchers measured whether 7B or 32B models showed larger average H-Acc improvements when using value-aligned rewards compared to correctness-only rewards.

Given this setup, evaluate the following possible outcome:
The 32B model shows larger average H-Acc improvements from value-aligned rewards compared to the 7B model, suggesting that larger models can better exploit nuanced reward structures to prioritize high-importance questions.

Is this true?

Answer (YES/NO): YES